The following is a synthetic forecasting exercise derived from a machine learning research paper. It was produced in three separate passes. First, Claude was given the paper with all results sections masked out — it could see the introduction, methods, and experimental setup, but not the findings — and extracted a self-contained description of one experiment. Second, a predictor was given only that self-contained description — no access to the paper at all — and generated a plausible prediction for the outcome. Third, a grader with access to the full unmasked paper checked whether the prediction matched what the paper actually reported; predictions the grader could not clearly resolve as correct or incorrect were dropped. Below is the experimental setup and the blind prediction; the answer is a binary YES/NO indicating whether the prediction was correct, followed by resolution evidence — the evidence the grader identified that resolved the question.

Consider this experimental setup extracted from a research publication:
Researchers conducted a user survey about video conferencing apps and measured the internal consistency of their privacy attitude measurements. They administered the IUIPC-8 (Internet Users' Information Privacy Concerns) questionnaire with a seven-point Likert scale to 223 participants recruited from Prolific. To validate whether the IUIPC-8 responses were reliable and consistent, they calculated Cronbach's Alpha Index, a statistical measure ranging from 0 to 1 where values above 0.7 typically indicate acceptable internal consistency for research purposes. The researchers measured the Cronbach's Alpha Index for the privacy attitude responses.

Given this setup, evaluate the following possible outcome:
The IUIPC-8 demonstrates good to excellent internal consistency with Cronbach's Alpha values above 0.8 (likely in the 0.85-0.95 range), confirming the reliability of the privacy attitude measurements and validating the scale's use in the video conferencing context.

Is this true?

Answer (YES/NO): NO